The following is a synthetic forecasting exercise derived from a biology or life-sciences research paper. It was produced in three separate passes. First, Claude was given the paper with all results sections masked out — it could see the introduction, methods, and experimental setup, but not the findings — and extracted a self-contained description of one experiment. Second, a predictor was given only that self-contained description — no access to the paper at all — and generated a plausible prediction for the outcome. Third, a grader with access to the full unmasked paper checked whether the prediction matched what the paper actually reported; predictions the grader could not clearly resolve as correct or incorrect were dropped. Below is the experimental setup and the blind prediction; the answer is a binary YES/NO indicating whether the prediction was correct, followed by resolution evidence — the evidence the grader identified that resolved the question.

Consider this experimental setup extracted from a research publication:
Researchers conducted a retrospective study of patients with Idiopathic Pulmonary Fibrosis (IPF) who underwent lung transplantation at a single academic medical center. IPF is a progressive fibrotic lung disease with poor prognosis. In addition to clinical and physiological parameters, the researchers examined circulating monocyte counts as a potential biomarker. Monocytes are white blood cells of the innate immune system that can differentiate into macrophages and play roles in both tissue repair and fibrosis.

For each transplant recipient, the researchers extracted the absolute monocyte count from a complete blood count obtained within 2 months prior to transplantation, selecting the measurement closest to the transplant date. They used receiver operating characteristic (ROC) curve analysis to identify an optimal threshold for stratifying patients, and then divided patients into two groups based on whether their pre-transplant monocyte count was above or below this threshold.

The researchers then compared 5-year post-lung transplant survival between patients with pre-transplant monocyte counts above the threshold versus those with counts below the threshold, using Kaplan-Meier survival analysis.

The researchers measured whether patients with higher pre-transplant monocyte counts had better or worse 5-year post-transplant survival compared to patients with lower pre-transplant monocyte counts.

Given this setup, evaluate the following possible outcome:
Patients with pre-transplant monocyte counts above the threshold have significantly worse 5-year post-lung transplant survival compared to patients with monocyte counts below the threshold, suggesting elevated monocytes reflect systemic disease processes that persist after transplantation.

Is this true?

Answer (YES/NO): YES